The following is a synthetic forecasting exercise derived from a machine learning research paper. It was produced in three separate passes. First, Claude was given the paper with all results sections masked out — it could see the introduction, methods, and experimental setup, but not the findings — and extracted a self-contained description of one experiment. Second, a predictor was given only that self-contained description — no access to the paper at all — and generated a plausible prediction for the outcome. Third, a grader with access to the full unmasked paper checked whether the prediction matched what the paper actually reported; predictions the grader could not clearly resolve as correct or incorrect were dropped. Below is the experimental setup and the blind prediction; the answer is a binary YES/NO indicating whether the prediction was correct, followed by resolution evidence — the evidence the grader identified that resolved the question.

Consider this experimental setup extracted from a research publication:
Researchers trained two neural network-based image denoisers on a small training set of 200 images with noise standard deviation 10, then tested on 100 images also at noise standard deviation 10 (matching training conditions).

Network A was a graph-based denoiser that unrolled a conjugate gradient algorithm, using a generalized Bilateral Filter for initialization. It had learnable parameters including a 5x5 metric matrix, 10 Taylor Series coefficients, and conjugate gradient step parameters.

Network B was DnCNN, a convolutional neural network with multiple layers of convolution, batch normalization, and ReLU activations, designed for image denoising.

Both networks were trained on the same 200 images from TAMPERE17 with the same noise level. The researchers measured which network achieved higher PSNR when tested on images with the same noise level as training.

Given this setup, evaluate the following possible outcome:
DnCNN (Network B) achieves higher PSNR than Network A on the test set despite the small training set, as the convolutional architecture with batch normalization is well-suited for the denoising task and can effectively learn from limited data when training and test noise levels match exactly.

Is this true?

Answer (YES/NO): YES